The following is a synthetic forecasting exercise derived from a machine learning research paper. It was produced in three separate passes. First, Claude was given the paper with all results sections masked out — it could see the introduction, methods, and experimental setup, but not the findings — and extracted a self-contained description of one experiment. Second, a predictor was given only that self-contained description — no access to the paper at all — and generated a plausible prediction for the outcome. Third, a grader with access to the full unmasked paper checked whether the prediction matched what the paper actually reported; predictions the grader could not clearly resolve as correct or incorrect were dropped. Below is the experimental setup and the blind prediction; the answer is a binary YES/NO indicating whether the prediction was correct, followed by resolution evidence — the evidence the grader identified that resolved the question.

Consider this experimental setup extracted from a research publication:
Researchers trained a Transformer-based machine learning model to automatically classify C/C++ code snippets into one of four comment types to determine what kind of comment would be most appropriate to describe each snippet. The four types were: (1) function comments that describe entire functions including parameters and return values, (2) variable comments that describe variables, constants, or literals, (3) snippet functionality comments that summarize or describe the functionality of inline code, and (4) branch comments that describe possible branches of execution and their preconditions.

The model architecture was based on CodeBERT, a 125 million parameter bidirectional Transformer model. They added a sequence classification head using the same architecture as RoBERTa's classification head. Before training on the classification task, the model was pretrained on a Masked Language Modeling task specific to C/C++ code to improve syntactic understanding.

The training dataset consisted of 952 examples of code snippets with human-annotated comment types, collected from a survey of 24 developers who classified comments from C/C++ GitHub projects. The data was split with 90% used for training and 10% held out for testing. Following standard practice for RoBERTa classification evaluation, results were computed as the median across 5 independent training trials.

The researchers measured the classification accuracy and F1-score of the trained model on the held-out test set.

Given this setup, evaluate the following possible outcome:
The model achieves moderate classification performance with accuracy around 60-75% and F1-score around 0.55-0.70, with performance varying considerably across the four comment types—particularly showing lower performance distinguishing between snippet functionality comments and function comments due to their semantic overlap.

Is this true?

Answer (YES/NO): NO